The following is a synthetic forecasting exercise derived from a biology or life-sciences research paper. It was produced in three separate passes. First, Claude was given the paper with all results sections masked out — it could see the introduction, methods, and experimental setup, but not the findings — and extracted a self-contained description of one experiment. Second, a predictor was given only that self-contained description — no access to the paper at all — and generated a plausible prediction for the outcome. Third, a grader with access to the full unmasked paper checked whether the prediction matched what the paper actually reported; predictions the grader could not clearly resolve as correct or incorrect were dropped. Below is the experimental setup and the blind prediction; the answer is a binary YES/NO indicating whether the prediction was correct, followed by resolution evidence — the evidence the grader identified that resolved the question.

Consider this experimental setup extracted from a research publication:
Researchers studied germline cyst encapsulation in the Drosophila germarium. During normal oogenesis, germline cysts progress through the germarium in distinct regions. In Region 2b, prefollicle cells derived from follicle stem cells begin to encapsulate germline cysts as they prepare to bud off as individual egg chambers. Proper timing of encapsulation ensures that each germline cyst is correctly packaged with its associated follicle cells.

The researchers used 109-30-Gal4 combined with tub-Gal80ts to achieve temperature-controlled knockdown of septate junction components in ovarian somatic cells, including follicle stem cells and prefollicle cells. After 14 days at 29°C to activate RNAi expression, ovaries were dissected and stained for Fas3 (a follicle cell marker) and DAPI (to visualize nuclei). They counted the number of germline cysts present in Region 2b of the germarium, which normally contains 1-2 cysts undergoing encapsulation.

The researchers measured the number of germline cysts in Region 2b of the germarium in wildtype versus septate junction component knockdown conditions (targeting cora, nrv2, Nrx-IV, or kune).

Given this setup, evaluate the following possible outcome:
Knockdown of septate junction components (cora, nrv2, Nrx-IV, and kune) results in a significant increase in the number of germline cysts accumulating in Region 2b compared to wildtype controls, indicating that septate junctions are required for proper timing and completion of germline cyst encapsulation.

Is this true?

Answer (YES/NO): YES